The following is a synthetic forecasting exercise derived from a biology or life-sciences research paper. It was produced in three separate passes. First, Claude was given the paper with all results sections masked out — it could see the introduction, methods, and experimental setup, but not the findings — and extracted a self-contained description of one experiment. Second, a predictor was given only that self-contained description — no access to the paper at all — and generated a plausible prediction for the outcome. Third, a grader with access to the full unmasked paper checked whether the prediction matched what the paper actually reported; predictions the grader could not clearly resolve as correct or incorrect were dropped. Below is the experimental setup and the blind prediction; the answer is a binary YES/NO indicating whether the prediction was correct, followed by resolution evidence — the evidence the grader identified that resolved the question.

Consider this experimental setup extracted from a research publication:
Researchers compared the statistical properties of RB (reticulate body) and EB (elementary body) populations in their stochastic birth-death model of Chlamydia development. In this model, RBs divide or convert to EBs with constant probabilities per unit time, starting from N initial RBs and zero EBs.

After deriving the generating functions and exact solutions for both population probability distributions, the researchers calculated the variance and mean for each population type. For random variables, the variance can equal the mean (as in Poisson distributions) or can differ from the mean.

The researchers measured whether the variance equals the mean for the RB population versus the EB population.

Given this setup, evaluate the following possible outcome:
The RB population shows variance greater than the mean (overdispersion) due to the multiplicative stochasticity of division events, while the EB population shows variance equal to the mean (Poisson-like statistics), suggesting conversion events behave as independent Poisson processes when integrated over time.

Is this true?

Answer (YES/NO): NO